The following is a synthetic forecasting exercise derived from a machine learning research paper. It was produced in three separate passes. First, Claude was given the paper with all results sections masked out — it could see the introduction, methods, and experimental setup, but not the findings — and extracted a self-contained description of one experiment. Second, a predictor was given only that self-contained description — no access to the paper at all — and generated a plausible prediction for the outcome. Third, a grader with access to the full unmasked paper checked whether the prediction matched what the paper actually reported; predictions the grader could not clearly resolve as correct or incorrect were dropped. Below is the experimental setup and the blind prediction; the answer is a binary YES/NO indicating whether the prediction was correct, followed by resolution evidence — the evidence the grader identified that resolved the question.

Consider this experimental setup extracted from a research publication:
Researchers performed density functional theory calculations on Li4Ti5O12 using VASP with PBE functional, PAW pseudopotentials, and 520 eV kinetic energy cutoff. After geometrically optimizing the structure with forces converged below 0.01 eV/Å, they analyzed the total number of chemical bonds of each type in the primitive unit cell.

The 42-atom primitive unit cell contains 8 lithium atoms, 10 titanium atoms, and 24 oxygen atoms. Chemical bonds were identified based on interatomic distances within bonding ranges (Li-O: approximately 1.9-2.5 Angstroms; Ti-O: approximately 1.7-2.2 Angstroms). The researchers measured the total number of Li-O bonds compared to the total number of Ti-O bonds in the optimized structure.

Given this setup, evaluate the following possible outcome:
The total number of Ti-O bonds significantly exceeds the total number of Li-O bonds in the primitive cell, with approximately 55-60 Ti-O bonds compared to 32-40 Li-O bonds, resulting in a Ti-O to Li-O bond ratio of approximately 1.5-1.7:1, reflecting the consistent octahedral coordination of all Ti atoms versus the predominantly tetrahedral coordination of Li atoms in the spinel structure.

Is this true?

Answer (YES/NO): NO